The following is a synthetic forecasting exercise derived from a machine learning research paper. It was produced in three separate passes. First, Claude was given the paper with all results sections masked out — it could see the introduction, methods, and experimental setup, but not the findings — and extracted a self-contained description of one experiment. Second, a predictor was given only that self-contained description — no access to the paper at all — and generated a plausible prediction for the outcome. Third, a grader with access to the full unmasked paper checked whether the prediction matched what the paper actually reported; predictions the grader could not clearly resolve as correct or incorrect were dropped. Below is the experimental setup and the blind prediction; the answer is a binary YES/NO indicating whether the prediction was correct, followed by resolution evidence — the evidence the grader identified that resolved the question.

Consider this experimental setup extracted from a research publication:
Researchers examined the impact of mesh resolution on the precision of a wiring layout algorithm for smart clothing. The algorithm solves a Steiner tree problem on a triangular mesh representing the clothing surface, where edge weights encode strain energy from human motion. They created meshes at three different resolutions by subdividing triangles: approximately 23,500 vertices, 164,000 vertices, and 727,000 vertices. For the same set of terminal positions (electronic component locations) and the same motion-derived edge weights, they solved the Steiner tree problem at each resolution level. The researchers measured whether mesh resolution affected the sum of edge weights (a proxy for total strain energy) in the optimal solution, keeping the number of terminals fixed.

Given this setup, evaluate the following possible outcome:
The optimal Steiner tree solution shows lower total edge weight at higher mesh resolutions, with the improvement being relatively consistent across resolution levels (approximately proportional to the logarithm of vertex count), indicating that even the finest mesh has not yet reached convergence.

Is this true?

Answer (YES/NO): NO